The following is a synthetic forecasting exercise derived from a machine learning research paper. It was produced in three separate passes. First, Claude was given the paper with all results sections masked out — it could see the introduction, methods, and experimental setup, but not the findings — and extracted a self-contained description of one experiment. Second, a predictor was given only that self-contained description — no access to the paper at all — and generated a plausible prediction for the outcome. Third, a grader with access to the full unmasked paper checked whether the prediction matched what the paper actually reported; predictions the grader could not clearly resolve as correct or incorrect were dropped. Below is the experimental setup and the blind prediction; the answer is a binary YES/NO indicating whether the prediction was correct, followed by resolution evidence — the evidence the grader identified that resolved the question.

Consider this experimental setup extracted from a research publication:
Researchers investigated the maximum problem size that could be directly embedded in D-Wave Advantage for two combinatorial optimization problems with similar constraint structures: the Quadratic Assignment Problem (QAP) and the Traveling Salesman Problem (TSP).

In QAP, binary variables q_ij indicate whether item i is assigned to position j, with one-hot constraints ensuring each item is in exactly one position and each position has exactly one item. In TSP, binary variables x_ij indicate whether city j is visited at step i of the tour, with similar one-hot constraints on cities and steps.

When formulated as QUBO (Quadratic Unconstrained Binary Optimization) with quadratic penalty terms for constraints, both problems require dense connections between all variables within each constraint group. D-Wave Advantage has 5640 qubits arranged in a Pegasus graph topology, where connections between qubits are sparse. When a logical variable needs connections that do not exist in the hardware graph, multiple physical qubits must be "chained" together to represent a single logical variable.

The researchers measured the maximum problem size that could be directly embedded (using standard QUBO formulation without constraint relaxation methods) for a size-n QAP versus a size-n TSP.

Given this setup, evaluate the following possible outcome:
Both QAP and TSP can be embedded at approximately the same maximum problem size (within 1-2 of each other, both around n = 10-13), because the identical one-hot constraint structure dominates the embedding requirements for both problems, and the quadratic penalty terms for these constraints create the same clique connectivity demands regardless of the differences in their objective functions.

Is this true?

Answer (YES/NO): YES